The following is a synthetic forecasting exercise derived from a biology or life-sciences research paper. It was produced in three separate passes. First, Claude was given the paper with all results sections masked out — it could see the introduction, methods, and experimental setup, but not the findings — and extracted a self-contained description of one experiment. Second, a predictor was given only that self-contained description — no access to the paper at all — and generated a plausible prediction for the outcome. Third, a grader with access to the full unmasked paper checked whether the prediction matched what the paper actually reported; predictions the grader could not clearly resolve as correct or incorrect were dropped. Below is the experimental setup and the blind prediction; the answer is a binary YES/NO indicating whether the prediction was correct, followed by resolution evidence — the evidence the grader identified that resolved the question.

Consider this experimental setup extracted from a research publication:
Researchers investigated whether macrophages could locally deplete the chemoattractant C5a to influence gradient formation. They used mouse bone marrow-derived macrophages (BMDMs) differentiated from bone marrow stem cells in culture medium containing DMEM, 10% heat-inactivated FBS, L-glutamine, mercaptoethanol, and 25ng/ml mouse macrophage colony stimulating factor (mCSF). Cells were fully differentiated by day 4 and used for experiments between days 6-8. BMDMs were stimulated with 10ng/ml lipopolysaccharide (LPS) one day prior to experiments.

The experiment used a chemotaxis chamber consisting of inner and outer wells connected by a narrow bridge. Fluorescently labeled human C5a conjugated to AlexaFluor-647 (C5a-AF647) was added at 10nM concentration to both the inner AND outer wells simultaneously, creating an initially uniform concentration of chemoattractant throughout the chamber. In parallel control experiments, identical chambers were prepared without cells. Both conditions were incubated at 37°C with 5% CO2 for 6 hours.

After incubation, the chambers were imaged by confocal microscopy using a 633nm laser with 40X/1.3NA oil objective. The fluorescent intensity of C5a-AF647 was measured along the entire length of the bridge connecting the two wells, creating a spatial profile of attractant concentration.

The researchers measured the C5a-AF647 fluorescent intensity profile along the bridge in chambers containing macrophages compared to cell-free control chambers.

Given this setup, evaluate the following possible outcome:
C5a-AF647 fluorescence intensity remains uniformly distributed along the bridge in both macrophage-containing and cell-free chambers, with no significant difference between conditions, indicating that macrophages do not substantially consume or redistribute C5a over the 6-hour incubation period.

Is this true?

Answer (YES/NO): NO